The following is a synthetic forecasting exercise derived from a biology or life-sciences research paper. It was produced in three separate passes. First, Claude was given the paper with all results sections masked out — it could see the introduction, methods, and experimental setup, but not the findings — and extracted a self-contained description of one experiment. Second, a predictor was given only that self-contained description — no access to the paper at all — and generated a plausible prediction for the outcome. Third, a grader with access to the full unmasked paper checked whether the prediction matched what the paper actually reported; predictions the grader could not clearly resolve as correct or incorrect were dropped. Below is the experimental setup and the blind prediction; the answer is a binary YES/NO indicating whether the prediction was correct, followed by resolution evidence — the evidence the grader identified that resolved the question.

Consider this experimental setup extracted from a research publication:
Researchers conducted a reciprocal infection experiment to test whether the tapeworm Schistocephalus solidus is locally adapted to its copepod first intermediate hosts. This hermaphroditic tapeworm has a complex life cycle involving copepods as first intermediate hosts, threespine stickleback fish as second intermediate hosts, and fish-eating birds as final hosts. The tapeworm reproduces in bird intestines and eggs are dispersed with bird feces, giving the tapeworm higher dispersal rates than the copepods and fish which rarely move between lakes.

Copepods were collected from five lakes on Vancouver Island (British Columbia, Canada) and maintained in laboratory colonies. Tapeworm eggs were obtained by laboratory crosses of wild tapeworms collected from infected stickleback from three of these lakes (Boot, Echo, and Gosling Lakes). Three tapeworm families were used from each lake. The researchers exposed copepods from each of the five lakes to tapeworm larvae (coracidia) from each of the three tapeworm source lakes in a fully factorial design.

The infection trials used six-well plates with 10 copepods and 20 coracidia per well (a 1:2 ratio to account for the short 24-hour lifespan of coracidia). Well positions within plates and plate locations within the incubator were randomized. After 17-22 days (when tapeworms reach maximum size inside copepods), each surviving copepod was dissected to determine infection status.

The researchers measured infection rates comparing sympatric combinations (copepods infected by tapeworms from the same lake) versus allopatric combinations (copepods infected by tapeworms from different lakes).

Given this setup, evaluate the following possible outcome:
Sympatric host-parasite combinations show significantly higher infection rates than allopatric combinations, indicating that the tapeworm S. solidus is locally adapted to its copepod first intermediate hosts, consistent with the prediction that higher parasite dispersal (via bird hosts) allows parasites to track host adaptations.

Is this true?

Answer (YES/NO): NO